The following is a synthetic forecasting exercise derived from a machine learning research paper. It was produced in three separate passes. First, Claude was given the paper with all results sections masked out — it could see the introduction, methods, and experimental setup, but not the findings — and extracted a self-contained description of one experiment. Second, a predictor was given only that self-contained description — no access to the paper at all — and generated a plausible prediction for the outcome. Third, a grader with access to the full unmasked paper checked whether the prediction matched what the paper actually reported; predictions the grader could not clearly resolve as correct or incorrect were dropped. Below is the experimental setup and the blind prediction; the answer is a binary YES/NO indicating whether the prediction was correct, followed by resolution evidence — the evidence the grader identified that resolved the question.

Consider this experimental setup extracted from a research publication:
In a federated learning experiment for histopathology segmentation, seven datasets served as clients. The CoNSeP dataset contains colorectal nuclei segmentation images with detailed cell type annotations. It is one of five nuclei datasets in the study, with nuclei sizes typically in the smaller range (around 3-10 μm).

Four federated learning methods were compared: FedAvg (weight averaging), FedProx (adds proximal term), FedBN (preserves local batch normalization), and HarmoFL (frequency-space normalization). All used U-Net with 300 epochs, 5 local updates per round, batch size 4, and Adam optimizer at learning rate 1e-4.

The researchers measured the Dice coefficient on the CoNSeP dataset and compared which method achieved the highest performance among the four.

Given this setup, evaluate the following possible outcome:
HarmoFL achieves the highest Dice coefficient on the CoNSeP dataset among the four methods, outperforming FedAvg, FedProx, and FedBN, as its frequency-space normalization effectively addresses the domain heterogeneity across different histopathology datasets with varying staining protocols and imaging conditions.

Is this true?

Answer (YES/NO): NO